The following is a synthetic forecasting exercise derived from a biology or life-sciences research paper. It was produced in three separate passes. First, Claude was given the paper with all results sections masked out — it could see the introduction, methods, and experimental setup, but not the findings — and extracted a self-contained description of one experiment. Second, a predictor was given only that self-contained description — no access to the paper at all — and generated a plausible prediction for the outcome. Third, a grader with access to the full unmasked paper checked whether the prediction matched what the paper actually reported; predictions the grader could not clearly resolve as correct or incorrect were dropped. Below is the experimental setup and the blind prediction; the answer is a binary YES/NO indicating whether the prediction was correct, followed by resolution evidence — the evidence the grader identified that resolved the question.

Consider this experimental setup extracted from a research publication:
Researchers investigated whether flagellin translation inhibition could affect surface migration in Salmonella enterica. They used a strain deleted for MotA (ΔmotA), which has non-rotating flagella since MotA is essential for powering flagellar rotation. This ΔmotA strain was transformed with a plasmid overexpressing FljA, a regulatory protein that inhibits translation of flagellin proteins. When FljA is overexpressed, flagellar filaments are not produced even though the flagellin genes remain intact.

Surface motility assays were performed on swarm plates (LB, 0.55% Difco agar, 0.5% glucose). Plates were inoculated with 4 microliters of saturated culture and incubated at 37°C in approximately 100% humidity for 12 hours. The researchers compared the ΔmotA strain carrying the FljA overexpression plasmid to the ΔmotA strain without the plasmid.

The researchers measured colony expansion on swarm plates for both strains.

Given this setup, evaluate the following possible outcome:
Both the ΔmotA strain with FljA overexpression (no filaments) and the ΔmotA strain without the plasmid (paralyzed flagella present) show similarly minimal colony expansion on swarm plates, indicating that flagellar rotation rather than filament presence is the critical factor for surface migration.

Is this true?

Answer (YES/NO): NO